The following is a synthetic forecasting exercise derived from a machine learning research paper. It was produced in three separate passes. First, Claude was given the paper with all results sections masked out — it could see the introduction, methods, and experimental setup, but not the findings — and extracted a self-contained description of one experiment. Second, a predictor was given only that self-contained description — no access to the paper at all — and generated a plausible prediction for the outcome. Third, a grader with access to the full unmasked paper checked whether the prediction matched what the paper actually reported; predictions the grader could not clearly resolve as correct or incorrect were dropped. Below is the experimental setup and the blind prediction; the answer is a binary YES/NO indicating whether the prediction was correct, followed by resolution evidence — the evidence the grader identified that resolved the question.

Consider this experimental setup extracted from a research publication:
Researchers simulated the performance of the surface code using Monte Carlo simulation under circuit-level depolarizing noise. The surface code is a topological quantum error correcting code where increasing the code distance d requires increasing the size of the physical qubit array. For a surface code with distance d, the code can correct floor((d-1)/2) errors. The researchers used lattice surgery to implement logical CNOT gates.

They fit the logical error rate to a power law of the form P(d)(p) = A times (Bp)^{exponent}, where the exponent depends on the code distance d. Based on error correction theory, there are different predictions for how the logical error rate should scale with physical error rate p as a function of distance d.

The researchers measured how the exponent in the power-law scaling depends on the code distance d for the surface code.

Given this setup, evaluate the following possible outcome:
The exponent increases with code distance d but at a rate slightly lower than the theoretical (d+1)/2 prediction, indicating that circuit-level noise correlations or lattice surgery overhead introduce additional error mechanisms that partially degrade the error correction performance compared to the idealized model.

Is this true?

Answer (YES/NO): NO